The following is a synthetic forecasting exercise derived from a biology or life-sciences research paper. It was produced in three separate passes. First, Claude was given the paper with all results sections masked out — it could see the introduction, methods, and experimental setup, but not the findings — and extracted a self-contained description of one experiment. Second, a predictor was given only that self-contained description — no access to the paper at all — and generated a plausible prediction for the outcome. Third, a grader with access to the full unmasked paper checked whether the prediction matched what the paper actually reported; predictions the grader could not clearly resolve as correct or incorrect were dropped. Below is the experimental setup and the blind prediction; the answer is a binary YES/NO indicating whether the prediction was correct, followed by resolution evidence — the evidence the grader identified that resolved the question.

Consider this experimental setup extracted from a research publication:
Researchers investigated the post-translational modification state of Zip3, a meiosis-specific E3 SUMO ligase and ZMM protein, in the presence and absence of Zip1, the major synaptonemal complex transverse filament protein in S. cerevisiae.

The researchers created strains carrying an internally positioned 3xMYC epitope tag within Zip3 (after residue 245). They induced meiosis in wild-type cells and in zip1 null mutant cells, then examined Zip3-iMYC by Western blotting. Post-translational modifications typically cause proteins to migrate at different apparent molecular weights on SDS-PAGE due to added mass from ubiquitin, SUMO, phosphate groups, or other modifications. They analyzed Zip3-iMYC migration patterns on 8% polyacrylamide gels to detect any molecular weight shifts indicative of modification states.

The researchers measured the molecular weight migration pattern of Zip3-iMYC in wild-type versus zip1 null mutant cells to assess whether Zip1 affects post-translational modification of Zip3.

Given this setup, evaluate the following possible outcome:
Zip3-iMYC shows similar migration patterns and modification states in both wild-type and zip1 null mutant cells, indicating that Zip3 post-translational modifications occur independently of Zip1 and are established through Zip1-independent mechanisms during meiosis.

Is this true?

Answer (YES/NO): YES